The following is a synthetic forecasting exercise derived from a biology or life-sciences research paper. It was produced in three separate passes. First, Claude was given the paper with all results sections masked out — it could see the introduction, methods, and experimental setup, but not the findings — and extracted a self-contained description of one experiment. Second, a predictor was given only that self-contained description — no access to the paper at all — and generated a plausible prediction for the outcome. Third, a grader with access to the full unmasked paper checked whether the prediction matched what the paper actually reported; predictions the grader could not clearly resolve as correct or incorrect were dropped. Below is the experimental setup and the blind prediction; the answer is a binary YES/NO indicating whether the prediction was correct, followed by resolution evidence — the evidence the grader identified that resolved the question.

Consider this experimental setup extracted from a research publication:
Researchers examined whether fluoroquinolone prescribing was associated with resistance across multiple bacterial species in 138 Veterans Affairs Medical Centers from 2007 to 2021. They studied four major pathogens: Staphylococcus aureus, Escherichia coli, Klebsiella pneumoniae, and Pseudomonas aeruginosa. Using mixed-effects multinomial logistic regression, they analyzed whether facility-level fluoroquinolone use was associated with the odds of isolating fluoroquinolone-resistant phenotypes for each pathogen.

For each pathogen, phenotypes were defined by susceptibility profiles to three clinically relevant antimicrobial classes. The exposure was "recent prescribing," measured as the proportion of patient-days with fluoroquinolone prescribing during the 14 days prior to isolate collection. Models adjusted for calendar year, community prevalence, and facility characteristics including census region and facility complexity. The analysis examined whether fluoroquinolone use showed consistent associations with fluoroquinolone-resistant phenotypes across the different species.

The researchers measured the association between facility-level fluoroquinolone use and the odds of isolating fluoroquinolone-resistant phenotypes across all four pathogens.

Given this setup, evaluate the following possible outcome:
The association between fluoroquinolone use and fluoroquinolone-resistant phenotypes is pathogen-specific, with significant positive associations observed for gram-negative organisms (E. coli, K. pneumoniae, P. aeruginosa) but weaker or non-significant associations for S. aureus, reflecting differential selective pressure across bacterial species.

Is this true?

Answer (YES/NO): NO